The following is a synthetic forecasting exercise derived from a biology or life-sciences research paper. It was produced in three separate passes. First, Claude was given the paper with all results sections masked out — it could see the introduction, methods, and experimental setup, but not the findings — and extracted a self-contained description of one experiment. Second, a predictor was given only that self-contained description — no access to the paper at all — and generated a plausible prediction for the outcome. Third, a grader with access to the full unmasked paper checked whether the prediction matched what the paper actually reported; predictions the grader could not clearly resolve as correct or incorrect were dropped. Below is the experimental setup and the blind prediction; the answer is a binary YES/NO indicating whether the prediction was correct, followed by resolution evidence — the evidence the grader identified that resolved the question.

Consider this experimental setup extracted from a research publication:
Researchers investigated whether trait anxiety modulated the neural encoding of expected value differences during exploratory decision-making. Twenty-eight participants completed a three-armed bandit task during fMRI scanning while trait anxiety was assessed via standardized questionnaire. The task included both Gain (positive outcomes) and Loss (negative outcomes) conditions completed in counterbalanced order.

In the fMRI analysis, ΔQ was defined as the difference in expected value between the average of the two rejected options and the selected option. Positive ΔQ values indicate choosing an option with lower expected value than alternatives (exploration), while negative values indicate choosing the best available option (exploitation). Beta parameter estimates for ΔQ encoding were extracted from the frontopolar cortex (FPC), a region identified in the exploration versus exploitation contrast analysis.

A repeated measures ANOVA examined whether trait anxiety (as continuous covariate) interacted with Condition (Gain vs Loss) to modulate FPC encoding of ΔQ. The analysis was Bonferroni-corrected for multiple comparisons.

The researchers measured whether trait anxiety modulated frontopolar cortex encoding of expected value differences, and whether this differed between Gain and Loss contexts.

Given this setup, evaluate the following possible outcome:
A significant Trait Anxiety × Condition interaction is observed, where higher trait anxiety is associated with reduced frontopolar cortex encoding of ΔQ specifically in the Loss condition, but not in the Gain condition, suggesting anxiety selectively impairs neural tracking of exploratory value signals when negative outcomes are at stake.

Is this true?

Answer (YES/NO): NO